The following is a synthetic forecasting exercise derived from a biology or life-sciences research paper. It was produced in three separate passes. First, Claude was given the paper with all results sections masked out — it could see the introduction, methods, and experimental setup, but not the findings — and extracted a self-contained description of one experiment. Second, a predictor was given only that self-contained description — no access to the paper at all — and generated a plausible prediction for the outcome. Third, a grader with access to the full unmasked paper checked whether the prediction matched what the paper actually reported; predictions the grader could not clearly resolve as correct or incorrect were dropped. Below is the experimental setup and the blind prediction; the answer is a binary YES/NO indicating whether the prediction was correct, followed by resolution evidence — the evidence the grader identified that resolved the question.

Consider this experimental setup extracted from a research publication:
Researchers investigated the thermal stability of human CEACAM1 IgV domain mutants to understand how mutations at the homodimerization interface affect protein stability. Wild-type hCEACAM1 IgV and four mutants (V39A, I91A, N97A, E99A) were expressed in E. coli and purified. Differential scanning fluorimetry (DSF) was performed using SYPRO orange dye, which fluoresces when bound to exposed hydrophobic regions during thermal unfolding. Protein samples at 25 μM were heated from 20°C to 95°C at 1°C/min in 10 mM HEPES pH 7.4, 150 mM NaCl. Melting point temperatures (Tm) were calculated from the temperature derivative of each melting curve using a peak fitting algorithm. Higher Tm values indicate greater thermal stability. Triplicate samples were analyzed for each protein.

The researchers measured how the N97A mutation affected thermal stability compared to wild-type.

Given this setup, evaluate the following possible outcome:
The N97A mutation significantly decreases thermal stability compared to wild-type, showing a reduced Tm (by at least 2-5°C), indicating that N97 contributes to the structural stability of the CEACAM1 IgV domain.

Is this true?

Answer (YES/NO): NO